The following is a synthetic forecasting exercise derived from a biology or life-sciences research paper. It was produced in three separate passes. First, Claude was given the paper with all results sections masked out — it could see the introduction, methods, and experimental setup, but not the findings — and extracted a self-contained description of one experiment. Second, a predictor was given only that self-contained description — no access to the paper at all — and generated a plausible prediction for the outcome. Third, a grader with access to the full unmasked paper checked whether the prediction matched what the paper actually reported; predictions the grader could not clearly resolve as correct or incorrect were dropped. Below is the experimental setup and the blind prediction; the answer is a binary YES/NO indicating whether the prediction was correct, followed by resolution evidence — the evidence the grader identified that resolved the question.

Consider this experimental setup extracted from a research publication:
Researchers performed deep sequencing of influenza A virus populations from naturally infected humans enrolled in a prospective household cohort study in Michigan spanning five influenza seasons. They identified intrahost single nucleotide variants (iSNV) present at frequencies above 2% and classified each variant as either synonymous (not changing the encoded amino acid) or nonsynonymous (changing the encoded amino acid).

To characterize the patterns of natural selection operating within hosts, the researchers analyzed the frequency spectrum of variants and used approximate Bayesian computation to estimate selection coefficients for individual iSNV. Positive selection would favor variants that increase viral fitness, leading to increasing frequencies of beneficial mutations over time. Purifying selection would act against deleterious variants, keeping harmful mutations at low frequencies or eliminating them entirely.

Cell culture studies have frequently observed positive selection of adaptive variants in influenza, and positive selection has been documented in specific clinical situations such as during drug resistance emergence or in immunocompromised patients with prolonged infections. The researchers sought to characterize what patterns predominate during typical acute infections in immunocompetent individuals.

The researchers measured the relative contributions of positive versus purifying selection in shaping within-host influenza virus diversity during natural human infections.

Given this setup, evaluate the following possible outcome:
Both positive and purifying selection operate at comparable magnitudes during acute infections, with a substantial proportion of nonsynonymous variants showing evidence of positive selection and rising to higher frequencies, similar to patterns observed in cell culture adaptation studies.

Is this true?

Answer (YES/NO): NO